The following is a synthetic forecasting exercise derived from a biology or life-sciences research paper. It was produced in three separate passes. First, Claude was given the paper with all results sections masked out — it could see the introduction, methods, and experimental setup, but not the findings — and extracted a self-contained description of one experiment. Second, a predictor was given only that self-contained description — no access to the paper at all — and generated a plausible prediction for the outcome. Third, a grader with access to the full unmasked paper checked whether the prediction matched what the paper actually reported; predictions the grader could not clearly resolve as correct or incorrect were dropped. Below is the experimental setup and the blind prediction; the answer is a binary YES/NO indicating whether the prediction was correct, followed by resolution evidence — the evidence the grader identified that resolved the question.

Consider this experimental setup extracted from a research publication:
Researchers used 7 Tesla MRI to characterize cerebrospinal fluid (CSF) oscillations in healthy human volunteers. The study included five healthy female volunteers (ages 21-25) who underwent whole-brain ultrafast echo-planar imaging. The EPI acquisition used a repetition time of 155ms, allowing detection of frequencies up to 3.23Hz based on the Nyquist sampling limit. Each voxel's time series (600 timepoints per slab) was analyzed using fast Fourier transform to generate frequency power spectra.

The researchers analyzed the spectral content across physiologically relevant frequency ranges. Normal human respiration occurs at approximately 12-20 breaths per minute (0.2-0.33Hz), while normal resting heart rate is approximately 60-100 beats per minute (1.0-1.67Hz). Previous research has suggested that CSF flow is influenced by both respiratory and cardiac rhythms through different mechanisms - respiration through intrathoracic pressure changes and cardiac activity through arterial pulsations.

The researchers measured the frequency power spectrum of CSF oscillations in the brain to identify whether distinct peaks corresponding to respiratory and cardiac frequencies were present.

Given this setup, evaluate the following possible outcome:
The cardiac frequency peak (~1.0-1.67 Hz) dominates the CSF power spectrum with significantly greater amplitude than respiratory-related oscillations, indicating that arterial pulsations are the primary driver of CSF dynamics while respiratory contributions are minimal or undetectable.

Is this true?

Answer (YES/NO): NO